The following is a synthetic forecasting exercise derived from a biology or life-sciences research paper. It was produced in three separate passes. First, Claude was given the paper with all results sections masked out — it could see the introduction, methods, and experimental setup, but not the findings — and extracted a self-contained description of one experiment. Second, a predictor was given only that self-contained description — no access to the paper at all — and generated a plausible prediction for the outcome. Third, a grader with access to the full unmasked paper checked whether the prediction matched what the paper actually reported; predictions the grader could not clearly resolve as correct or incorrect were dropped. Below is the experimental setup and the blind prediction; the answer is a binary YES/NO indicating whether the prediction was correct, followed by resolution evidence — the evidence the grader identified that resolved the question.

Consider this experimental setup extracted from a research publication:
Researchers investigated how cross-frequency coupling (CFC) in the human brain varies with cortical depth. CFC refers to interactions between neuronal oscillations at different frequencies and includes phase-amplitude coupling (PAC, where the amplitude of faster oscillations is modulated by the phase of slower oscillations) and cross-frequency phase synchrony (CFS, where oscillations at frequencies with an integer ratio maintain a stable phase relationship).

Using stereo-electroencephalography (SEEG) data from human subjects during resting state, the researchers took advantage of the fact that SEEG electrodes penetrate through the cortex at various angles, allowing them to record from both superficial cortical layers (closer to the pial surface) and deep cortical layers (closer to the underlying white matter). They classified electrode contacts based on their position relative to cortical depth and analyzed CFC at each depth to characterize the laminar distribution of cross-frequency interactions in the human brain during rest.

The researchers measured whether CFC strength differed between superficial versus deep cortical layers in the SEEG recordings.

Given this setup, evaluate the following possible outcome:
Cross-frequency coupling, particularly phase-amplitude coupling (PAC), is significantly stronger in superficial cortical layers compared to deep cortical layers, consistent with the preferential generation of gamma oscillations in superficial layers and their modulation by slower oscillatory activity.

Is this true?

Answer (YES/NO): NO